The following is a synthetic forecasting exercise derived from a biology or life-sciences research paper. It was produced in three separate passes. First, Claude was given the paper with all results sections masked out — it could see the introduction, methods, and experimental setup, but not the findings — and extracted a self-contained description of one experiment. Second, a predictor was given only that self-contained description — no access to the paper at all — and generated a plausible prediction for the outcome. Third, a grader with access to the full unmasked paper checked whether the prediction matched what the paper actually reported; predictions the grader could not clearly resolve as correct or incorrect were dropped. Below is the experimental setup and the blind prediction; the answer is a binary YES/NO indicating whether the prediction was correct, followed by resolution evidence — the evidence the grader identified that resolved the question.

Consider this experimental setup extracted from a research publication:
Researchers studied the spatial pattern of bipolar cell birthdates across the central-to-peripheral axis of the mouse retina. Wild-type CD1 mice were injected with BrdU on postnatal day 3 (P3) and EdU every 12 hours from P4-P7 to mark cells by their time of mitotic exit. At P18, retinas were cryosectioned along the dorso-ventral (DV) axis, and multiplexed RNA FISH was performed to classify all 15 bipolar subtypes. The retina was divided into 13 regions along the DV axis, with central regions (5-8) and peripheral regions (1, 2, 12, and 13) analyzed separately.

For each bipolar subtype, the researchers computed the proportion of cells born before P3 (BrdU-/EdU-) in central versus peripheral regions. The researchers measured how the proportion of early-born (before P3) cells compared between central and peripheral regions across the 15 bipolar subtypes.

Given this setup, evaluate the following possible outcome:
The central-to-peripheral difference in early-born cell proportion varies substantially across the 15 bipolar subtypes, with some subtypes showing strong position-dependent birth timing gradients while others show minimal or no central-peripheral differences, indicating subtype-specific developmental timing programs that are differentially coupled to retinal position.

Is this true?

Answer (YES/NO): NO